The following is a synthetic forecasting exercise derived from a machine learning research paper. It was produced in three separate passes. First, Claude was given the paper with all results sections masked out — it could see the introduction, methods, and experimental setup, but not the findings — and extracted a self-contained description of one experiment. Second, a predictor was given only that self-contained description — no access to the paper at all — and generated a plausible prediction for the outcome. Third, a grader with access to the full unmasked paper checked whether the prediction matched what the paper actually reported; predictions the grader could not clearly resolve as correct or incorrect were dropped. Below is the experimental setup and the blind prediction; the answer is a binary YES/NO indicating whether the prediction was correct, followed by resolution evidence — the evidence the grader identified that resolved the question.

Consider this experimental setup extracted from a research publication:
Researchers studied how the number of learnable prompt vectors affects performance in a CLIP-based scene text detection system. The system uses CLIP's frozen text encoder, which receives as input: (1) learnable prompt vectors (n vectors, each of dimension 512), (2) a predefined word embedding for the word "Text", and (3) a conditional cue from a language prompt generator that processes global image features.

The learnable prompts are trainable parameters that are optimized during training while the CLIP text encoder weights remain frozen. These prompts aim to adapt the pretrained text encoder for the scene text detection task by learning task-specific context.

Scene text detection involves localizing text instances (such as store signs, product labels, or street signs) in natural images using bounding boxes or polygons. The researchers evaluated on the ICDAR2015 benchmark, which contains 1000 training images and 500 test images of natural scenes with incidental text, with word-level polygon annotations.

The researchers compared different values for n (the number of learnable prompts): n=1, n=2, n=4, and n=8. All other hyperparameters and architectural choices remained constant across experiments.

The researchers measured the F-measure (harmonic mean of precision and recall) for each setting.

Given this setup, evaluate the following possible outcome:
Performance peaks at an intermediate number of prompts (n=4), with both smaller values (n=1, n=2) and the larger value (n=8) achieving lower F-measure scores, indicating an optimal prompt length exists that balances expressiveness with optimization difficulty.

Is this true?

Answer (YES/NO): NO